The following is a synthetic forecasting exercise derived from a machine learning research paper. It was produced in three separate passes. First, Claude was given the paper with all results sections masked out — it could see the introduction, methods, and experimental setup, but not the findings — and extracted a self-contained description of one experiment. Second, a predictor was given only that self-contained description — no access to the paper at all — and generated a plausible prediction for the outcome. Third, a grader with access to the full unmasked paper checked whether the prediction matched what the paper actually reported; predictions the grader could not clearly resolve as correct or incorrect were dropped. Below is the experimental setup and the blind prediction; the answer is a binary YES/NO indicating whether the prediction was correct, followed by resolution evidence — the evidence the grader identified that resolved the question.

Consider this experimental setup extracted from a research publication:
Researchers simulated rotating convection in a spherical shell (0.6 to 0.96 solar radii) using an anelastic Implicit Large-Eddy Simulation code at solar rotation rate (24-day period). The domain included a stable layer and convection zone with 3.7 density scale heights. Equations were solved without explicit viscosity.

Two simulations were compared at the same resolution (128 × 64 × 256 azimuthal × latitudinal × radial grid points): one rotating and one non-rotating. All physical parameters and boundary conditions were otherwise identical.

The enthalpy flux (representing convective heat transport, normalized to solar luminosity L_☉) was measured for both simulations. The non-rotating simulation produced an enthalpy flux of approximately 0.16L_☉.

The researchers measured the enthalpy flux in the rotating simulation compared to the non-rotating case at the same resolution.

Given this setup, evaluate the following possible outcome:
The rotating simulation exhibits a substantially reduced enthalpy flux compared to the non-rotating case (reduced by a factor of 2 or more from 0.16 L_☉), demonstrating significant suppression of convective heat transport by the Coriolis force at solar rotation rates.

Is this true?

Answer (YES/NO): NO